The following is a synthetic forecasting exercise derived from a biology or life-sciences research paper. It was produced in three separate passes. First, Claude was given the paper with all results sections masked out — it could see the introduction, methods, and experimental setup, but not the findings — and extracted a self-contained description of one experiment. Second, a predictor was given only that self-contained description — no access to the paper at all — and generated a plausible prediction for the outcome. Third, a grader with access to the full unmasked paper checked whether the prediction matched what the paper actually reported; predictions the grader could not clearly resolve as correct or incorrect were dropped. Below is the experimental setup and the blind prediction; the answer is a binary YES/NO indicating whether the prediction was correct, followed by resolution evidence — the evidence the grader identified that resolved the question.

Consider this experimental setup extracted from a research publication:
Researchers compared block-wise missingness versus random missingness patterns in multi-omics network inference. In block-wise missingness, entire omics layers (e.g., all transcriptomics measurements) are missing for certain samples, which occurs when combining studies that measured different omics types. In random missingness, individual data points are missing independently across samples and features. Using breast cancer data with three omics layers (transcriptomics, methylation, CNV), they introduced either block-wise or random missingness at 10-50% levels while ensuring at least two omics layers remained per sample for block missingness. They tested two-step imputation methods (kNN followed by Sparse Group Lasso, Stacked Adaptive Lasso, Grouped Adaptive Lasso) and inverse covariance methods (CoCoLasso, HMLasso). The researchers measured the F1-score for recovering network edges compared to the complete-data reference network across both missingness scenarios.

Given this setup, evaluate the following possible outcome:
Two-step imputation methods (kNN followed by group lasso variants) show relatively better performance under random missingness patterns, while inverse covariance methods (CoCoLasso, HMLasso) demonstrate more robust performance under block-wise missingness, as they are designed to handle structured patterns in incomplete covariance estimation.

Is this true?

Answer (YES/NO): NO